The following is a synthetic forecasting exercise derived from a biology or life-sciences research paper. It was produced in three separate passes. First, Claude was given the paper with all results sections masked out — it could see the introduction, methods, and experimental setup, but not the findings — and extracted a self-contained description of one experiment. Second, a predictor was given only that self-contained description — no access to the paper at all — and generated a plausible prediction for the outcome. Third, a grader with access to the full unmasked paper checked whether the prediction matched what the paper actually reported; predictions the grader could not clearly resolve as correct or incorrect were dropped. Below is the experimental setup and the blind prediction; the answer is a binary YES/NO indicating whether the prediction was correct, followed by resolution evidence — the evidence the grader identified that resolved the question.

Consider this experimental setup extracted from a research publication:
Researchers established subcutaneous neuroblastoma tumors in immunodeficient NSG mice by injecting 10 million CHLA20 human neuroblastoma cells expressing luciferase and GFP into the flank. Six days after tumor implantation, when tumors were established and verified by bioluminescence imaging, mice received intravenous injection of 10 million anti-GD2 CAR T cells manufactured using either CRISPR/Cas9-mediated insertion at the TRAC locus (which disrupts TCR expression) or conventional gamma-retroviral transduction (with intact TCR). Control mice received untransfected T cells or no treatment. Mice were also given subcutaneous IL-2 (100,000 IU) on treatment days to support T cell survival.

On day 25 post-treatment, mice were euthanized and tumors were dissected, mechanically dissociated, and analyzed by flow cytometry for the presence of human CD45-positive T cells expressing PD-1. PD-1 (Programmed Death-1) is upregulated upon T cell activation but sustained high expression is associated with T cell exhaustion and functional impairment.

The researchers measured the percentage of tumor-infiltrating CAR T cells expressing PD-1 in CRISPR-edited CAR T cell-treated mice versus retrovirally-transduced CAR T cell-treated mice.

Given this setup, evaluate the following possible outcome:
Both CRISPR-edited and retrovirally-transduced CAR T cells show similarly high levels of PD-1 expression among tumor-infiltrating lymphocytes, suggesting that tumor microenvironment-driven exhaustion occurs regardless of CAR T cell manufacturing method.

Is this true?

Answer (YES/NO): NO